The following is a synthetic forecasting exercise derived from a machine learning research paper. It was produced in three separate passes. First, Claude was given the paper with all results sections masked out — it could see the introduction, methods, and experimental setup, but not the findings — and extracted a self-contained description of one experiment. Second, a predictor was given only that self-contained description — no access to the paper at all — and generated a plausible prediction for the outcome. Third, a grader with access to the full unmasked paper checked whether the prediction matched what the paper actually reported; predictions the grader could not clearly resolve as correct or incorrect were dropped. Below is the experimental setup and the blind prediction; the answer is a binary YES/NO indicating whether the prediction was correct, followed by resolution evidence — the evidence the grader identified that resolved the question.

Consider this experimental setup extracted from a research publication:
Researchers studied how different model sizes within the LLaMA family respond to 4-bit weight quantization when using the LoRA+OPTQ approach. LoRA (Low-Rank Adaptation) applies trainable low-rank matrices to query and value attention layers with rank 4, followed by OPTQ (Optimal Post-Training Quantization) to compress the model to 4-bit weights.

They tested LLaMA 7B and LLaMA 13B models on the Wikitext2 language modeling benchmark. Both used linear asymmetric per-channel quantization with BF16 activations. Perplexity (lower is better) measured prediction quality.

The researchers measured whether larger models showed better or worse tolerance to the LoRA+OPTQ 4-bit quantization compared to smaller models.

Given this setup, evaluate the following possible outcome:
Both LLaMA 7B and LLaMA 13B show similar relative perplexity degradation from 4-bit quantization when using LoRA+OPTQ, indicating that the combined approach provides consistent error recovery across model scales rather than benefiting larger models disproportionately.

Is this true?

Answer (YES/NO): NO